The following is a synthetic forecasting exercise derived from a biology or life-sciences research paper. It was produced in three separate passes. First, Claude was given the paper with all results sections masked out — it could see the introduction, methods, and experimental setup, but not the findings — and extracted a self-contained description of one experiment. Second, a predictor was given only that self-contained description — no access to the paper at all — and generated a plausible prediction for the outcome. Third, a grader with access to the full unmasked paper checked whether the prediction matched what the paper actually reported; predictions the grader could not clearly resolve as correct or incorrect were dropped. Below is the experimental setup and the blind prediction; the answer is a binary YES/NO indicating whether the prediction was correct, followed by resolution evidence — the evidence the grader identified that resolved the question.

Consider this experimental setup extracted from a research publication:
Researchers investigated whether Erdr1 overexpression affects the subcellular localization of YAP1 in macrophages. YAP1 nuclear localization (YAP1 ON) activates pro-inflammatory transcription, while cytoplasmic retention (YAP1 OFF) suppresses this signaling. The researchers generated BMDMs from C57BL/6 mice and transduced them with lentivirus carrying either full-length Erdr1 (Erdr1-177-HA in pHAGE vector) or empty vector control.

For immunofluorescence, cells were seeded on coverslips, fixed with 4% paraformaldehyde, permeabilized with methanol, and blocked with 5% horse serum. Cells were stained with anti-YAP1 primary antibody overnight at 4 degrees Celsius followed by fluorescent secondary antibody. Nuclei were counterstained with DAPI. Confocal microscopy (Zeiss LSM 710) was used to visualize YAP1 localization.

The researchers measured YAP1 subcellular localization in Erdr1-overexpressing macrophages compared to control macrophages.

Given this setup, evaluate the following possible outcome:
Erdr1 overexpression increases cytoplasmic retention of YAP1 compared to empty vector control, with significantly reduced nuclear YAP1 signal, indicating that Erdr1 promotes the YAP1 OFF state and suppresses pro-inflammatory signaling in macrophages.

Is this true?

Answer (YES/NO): YES